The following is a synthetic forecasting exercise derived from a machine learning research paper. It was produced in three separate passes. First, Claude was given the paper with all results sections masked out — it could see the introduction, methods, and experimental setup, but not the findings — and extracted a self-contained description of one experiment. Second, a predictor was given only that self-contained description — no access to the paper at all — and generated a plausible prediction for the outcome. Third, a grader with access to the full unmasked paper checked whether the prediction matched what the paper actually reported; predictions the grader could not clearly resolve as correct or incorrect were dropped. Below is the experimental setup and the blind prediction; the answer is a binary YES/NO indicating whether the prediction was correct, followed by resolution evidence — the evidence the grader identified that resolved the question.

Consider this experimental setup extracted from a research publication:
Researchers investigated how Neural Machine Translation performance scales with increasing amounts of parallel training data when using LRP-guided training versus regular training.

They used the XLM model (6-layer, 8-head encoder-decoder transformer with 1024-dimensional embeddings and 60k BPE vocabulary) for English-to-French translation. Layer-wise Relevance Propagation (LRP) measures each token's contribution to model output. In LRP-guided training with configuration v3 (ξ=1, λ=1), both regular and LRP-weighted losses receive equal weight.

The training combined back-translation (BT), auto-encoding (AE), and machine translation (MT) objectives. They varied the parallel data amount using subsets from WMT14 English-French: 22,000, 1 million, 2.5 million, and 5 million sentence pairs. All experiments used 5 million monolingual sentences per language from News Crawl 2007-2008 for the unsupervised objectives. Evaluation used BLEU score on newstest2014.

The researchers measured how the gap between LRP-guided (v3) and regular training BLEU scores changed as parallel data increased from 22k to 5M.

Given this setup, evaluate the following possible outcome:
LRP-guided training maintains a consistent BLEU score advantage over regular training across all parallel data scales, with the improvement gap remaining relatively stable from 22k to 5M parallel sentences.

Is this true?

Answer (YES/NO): NO